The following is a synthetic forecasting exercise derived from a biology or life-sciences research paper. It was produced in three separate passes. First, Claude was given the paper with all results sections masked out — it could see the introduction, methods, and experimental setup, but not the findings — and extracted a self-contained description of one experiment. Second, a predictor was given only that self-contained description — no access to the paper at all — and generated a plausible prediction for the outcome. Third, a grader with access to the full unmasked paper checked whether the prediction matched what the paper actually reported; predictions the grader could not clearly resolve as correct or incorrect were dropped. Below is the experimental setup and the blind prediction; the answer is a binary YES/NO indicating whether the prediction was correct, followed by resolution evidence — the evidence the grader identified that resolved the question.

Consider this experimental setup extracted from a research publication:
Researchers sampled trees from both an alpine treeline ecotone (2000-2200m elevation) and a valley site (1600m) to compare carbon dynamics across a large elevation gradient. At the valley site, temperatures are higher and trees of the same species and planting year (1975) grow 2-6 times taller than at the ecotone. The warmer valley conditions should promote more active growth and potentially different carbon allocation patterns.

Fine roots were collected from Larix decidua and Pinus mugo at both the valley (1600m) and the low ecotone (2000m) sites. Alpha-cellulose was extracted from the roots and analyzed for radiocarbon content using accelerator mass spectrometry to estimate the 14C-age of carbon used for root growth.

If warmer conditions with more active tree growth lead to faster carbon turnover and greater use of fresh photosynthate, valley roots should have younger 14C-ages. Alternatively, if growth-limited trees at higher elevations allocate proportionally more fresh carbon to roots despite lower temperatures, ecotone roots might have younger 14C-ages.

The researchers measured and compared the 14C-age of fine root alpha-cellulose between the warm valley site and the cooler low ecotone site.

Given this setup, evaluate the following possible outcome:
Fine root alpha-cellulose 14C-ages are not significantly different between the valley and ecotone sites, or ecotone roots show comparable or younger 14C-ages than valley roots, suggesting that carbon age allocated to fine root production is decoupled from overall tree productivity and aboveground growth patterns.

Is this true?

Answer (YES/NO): NO